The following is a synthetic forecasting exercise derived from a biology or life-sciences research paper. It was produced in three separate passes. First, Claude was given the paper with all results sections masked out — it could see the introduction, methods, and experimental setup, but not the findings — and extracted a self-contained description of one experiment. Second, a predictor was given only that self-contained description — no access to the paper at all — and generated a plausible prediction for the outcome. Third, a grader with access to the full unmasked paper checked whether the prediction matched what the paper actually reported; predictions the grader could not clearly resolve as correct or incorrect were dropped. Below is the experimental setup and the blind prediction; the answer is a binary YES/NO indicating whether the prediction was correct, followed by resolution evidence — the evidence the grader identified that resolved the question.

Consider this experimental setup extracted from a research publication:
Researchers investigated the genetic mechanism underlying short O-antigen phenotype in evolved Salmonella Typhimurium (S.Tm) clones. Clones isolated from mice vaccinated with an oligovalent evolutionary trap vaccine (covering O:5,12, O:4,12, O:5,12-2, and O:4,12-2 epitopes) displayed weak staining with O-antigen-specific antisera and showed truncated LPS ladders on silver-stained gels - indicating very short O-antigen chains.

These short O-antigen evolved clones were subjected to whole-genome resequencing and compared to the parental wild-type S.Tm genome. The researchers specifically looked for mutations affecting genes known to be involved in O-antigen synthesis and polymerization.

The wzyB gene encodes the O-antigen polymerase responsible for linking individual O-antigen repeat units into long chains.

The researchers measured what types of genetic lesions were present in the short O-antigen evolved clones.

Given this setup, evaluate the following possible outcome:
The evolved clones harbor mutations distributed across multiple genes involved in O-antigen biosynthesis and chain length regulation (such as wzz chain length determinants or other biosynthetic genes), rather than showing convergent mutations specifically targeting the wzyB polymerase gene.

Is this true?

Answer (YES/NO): NO